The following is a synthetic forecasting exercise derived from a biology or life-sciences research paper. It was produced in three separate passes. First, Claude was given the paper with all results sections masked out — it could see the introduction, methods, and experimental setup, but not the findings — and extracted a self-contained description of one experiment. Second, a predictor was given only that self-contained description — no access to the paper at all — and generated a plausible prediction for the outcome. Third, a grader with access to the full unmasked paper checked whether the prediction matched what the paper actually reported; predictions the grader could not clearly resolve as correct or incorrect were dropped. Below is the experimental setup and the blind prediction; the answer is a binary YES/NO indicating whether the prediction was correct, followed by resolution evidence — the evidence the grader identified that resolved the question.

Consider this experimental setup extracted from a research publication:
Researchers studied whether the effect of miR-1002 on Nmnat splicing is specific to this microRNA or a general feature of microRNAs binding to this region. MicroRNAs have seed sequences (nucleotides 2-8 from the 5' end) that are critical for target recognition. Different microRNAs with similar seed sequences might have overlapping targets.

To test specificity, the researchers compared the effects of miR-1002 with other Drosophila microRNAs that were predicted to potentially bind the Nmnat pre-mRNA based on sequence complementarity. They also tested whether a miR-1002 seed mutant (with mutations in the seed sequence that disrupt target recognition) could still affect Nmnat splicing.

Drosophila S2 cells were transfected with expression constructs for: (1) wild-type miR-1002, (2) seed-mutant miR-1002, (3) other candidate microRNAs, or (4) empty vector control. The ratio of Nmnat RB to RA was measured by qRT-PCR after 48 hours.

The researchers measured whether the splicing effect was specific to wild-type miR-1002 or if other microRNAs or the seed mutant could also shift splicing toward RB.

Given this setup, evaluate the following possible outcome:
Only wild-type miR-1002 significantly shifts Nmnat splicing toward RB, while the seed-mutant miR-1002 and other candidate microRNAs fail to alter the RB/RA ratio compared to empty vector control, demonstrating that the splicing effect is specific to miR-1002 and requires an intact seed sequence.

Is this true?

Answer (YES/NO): YES